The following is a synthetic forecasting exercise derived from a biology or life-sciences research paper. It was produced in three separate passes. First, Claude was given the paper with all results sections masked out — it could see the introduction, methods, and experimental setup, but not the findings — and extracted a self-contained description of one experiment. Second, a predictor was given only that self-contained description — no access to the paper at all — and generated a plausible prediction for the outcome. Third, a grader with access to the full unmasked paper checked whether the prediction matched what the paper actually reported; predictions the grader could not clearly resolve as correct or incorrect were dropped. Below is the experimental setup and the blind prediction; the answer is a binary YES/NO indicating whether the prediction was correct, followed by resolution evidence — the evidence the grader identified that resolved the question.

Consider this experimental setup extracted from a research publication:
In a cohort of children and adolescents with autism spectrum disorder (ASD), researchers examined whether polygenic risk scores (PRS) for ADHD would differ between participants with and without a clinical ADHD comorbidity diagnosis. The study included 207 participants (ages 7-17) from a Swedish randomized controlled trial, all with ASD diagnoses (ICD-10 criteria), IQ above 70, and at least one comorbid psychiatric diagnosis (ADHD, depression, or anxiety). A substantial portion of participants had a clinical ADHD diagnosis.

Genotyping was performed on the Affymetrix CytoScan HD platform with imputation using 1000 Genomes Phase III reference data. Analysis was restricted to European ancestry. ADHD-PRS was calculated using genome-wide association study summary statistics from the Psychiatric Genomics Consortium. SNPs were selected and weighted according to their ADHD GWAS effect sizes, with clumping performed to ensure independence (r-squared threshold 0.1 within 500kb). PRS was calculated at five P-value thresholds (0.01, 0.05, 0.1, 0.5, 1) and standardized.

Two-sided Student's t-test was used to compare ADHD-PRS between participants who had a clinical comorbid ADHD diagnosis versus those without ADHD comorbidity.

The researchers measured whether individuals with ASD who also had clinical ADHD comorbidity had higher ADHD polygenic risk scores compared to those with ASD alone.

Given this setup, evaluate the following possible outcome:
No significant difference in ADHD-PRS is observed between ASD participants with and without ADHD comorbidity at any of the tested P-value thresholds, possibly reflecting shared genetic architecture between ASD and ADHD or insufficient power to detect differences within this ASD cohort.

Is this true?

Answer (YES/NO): NO